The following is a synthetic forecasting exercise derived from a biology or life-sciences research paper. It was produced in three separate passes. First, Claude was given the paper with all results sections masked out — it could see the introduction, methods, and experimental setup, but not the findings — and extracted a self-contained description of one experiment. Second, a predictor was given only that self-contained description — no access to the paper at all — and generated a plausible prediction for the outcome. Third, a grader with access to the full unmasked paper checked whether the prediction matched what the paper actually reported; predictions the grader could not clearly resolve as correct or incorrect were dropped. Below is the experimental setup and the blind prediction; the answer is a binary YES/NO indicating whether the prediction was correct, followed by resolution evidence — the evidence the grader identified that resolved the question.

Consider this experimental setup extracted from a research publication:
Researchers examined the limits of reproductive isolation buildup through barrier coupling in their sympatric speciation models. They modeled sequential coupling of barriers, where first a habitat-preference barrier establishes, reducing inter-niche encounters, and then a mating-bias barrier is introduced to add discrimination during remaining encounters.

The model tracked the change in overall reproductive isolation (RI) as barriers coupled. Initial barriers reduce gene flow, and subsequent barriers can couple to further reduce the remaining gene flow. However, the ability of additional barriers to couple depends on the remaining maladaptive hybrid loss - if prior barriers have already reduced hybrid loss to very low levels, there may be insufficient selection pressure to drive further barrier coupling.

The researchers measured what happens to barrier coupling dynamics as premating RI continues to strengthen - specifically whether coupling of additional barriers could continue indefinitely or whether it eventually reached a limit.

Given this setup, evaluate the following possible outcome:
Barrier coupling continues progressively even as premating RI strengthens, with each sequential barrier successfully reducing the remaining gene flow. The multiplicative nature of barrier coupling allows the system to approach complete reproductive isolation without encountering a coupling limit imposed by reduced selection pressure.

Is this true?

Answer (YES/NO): NO